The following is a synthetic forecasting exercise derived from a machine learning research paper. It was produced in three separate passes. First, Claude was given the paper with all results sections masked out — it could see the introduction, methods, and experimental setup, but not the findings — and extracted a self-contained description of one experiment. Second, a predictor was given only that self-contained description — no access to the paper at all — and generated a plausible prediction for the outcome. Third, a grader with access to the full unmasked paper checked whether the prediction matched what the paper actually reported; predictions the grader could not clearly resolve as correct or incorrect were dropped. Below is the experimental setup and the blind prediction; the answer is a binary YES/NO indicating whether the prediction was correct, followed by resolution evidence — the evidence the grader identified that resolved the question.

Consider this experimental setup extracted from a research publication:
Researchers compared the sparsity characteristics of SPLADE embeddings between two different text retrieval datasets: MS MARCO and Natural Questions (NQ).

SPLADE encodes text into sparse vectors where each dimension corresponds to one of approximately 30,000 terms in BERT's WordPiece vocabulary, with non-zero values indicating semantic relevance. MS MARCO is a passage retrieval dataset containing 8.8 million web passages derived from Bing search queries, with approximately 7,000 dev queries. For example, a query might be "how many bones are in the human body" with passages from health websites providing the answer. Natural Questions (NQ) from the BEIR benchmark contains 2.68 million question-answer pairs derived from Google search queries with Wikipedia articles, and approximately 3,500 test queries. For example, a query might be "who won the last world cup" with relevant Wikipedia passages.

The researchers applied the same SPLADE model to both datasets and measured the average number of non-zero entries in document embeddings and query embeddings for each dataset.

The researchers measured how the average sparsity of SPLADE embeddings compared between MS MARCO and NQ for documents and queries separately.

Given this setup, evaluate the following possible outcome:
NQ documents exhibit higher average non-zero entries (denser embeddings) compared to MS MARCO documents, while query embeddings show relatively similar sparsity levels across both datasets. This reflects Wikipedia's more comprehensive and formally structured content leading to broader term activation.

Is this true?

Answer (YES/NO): NO